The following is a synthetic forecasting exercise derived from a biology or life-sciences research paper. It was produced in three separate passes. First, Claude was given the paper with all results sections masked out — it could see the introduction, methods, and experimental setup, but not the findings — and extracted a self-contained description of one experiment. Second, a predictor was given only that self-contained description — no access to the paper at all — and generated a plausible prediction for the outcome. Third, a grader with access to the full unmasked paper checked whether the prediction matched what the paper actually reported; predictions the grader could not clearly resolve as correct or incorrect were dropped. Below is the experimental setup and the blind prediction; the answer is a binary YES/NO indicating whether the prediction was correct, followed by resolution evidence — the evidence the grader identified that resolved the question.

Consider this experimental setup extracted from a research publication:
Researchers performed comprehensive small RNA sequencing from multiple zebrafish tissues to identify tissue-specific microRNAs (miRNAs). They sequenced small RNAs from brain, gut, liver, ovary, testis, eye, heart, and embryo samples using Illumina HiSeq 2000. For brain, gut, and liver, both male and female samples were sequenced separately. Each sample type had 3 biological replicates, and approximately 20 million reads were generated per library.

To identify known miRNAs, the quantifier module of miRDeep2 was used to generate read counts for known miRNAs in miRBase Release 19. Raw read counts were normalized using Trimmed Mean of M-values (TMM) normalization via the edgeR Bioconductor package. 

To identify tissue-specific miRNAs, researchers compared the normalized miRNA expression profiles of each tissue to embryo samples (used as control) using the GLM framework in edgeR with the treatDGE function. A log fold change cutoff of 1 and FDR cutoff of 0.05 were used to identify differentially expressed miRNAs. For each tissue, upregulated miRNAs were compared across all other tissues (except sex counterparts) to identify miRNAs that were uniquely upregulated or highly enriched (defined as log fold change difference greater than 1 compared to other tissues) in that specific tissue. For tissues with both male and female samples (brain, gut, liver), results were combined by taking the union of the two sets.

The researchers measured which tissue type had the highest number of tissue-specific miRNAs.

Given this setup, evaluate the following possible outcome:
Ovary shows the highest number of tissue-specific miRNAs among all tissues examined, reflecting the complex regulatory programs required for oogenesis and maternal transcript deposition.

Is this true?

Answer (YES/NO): NO